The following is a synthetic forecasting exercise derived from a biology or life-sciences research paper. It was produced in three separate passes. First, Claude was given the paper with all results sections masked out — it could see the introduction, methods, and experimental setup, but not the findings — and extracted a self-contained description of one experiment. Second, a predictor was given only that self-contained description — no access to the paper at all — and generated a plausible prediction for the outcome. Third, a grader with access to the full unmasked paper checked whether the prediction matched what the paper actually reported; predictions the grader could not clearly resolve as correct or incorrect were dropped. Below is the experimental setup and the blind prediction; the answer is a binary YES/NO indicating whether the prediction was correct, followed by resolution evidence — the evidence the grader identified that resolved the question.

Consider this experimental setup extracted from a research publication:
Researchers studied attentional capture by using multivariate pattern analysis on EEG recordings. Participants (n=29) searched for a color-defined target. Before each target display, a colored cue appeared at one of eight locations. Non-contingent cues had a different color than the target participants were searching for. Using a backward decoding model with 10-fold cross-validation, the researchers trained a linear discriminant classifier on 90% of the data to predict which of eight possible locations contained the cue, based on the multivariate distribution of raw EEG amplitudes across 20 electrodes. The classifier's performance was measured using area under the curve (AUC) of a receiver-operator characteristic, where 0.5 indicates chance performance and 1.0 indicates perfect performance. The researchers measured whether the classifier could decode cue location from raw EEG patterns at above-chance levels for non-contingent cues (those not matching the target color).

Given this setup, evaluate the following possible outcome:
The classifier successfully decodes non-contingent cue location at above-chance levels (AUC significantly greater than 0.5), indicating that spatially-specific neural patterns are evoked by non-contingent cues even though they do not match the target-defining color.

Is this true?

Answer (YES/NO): YES